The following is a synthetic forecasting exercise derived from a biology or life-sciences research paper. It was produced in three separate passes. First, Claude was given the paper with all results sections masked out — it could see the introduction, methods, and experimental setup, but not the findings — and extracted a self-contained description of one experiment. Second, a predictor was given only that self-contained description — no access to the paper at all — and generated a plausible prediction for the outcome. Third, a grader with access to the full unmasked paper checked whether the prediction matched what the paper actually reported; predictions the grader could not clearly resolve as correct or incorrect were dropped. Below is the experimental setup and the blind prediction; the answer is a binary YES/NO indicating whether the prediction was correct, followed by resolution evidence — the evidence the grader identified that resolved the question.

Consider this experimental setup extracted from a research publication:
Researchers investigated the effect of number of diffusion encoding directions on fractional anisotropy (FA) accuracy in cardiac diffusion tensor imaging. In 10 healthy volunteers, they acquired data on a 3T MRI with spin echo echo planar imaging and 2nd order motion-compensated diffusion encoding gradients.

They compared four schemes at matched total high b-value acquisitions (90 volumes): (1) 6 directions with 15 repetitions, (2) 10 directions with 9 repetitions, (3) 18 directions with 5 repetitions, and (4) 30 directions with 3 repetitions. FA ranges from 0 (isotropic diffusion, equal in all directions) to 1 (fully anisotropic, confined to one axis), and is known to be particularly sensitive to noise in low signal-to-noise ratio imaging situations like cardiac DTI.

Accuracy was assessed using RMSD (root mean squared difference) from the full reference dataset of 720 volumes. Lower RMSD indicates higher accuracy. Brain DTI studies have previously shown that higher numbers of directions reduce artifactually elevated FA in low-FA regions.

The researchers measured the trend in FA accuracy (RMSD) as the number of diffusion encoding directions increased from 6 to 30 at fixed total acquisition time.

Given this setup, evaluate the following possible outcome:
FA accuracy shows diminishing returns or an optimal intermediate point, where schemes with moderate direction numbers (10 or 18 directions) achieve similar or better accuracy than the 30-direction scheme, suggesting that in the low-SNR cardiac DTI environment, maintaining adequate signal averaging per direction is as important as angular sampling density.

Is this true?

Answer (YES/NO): NO